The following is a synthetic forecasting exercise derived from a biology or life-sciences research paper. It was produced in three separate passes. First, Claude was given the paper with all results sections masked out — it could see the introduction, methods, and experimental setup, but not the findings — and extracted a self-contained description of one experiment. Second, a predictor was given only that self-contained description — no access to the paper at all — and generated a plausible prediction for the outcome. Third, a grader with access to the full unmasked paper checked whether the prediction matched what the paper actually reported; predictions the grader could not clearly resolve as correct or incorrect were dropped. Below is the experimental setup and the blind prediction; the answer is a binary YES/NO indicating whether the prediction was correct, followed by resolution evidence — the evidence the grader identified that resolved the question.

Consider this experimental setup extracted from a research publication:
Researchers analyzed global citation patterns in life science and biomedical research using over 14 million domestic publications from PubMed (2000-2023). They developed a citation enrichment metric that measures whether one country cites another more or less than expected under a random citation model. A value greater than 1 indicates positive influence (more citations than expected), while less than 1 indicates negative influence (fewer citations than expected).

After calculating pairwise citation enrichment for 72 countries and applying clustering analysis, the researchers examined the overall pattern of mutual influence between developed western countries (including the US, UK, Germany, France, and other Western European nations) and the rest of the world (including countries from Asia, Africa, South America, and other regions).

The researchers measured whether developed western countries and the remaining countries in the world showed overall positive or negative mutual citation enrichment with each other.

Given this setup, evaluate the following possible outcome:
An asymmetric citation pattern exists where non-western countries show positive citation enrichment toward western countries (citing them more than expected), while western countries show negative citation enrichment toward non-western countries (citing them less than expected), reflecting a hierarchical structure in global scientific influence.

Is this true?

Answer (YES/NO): NO